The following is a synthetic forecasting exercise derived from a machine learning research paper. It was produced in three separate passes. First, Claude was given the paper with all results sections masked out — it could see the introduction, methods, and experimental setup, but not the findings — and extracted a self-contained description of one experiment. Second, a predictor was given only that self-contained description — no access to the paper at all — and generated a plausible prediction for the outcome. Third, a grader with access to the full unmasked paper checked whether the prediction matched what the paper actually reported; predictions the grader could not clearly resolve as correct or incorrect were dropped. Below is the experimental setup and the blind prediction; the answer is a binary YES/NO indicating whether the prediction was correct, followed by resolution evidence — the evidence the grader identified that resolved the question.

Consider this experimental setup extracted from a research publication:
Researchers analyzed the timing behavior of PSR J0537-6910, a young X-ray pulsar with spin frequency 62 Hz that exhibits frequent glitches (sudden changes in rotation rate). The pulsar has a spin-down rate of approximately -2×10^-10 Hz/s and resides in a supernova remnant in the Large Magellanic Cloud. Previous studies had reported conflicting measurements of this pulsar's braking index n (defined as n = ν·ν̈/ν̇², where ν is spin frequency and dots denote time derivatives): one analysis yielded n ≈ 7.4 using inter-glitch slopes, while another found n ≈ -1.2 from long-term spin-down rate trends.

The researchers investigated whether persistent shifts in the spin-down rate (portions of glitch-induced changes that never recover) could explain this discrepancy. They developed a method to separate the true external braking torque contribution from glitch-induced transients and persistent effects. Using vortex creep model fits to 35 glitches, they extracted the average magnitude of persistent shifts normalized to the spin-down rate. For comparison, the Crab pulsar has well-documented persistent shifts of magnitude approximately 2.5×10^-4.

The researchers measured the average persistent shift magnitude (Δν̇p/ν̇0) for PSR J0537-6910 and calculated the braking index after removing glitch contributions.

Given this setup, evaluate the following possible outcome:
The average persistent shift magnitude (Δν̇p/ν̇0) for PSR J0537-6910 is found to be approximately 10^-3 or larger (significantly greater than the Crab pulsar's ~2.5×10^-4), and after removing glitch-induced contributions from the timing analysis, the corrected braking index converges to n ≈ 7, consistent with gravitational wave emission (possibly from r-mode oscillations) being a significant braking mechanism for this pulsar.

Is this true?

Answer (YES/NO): NO